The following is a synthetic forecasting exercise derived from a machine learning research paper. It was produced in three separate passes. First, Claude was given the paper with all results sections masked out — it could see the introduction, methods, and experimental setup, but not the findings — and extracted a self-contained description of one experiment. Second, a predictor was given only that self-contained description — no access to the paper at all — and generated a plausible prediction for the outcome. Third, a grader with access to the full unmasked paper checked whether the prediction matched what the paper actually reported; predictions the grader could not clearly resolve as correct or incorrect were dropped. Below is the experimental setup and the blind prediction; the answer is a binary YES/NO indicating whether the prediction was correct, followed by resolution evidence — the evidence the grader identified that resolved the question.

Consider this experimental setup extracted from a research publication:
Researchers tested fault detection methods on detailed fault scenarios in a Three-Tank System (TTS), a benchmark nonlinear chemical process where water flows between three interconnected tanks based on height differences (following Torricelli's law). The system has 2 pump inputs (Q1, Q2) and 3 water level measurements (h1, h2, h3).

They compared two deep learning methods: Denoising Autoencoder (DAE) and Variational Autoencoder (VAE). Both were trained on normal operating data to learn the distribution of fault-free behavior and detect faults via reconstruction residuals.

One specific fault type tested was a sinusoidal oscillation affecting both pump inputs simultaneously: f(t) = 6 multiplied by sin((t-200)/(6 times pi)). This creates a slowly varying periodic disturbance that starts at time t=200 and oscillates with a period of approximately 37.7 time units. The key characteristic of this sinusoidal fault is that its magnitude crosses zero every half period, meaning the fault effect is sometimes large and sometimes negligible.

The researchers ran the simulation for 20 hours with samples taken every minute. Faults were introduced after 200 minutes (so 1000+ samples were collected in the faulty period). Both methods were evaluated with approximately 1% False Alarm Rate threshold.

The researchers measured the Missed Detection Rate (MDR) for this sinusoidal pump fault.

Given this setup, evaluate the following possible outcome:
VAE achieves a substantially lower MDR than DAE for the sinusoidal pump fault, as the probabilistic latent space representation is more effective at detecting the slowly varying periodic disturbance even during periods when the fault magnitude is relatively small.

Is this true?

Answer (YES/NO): NO